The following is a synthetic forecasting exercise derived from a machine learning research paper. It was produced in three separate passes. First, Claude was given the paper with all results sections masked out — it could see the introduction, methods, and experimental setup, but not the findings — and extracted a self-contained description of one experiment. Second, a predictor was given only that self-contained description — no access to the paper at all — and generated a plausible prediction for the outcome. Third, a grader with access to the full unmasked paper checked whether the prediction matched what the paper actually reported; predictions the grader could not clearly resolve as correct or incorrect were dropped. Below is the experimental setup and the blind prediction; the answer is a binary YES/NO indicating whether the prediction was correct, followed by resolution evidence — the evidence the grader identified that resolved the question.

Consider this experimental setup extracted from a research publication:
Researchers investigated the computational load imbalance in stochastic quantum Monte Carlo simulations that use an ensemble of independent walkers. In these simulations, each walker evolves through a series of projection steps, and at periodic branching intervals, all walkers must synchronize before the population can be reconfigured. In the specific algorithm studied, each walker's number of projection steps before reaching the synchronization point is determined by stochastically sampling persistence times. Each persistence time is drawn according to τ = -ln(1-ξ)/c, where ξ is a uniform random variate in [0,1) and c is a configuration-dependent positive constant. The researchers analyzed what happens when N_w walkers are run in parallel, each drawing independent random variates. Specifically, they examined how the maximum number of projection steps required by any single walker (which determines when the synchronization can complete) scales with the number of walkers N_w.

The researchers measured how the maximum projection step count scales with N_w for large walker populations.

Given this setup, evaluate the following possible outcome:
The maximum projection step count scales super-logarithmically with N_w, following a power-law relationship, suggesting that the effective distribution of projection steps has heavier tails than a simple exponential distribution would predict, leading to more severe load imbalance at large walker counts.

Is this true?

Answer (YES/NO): NO